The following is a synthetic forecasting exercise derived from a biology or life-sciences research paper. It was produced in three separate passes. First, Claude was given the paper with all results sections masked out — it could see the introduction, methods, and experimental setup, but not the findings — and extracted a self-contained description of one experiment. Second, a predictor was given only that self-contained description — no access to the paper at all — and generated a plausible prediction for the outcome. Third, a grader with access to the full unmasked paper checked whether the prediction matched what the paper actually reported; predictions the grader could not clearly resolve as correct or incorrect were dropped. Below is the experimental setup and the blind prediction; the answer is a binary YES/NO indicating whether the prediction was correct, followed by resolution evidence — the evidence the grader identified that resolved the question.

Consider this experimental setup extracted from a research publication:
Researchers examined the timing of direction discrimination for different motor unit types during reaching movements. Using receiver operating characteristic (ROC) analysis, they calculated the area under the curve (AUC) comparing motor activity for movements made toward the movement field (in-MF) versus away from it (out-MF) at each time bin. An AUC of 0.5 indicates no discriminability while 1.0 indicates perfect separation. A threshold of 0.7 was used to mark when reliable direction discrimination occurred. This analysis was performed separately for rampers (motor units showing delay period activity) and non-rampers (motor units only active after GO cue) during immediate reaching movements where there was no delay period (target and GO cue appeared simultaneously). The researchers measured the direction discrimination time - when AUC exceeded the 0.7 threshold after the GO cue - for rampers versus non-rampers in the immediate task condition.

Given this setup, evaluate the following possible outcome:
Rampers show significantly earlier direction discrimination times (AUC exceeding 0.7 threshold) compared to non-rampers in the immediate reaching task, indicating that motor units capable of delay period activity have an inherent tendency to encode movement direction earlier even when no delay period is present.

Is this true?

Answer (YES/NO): YES